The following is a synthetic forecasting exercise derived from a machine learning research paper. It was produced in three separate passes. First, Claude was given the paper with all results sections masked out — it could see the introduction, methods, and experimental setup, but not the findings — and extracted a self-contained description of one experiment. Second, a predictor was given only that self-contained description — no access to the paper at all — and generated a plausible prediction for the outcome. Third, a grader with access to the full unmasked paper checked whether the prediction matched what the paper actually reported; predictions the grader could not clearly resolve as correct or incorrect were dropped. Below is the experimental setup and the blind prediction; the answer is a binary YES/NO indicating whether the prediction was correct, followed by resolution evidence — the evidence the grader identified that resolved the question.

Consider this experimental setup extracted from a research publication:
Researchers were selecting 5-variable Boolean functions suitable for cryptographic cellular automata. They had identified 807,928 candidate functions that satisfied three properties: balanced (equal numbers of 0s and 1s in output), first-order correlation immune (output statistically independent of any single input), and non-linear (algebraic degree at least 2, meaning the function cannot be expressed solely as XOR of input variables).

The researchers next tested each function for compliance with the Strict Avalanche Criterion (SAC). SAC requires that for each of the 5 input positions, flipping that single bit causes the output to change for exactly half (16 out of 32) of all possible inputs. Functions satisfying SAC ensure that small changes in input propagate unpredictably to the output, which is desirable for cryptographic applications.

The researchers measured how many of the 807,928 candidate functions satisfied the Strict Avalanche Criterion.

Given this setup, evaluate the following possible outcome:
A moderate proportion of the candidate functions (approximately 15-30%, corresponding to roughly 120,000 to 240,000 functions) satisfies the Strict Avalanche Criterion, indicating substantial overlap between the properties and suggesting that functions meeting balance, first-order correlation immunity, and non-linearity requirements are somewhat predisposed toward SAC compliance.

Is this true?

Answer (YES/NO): NO